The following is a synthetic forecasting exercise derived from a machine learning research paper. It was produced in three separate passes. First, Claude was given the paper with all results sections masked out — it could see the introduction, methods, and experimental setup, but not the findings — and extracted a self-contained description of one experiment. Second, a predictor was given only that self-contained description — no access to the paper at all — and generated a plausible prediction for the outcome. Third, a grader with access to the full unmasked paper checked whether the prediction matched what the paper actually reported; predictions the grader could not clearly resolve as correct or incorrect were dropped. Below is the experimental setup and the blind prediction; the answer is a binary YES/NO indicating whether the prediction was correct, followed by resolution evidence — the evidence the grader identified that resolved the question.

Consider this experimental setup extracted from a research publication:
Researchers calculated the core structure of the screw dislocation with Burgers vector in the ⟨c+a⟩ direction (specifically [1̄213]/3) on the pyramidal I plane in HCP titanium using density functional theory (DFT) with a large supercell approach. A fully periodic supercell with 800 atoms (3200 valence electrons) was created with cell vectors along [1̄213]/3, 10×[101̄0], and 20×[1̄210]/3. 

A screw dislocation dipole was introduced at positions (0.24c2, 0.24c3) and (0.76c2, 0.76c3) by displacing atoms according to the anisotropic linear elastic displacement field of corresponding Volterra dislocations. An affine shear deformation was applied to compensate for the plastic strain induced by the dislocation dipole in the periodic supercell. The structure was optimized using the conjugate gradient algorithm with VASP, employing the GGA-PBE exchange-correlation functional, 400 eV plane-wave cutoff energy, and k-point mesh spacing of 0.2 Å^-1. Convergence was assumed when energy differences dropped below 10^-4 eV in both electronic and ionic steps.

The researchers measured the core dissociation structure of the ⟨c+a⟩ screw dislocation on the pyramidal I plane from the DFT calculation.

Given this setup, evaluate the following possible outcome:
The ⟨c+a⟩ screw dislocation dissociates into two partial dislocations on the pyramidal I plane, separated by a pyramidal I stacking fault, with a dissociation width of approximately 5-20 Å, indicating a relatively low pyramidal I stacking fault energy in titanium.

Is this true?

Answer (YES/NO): NO